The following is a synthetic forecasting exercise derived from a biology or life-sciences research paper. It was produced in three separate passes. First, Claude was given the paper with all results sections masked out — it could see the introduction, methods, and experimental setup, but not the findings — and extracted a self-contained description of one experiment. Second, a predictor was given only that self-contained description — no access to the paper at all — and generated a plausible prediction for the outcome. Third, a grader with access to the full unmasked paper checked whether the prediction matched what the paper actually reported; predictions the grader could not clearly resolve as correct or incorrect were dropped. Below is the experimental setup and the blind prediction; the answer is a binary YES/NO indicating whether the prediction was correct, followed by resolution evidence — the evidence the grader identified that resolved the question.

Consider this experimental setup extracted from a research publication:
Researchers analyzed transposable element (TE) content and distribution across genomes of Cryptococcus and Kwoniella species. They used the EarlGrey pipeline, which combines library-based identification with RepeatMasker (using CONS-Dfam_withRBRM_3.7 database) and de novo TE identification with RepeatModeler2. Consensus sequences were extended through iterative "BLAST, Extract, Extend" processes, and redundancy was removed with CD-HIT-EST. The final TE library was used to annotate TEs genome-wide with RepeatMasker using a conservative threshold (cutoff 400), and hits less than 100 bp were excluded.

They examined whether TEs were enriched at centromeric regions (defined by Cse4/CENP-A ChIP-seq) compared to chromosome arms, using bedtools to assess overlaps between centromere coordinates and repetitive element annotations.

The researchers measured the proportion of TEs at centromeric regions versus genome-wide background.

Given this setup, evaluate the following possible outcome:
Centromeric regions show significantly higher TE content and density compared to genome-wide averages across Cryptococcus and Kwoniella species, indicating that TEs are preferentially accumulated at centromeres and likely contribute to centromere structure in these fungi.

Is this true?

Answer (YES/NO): YES